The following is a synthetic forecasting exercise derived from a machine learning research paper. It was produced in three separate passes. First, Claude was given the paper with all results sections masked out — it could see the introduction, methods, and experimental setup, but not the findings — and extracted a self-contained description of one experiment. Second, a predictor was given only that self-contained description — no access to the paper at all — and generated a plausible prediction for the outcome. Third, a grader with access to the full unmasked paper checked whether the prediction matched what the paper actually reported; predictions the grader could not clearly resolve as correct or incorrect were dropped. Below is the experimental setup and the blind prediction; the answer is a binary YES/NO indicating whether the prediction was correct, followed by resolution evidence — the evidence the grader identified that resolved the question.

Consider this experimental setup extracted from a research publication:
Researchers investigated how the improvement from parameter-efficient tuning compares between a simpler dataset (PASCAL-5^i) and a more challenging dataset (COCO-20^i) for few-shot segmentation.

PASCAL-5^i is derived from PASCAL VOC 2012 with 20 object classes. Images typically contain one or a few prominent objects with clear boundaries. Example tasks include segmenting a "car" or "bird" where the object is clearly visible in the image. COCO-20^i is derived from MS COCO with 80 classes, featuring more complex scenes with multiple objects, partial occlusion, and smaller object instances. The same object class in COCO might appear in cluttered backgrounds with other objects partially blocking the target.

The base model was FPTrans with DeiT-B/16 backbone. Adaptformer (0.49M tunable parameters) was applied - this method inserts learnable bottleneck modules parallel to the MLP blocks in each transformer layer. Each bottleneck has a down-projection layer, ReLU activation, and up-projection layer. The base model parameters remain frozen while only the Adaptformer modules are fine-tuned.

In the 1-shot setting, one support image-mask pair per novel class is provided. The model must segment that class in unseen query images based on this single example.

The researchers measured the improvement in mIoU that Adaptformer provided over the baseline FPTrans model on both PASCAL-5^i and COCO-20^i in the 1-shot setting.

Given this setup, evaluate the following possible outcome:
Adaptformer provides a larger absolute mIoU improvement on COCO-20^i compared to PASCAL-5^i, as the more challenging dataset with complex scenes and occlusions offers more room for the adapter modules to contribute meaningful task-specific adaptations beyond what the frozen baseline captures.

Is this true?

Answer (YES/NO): NO